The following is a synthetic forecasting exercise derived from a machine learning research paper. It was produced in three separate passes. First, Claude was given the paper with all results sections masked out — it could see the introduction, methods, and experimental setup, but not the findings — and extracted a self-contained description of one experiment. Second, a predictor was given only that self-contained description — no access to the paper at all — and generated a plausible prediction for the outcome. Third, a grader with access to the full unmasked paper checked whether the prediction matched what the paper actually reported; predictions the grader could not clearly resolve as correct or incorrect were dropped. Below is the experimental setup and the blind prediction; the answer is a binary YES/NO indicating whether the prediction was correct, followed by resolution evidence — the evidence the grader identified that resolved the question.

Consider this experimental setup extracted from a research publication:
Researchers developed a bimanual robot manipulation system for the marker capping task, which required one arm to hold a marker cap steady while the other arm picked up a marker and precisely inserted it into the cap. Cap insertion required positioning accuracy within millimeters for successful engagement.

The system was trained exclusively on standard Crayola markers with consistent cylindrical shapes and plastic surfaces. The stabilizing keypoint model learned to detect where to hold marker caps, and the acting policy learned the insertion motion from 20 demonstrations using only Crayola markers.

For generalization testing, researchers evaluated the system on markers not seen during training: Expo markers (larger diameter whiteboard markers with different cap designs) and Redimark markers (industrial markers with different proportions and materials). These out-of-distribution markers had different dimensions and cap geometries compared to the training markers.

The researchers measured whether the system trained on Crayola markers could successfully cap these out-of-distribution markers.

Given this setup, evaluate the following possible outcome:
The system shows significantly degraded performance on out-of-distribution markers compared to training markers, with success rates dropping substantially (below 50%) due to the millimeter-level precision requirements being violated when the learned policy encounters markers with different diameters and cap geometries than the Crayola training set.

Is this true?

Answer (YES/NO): NO